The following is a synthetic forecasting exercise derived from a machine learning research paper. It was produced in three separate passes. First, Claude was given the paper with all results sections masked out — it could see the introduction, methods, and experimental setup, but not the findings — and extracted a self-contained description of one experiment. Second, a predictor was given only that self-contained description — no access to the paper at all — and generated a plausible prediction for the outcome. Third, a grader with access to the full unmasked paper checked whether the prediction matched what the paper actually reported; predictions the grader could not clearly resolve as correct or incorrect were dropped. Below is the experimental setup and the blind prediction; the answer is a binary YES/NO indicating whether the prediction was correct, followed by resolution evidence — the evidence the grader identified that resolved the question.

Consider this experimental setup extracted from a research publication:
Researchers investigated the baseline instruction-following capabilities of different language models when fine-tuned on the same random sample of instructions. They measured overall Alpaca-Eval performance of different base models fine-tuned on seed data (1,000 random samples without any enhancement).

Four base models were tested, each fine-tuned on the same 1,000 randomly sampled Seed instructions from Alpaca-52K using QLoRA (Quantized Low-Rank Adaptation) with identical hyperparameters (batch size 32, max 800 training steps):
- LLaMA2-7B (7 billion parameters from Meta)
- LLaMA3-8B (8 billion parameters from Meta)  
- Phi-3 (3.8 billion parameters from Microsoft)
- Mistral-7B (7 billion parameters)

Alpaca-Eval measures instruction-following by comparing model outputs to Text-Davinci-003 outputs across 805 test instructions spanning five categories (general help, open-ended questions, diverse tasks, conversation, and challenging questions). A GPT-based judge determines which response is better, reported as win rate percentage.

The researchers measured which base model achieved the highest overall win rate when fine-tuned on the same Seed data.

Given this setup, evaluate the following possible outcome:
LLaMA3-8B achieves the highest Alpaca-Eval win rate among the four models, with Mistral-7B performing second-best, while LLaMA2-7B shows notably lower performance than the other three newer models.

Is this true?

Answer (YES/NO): NO